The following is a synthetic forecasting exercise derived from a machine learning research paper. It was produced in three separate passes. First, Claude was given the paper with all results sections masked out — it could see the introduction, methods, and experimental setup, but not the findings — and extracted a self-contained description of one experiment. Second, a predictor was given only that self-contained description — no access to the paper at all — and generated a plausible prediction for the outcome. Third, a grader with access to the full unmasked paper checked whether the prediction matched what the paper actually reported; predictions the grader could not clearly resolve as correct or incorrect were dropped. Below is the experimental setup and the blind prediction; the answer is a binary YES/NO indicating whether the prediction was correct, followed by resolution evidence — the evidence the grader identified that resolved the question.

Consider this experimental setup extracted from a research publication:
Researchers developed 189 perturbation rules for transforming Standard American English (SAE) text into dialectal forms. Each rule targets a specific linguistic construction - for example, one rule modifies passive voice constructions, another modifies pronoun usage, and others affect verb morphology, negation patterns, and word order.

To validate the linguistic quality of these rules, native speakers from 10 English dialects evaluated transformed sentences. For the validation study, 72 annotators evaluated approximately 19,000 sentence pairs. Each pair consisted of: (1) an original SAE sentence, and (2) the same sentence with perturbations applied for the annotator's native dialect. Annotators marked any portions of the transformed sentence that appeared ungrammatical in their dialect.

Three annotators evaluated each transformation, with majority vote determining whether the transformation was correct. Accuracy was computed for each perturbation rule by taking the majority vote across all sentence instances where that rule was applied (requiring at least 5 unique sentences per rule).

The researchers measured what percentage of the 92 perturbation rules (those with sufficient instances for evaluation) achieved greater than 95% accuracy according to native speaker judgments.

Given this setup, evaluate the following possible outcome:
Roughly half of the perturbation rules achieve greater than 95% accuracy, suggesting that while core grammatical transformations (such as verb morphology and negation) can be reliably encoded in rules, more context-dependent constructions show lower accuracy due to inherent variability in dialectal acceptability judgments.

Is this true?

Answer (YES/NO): NO